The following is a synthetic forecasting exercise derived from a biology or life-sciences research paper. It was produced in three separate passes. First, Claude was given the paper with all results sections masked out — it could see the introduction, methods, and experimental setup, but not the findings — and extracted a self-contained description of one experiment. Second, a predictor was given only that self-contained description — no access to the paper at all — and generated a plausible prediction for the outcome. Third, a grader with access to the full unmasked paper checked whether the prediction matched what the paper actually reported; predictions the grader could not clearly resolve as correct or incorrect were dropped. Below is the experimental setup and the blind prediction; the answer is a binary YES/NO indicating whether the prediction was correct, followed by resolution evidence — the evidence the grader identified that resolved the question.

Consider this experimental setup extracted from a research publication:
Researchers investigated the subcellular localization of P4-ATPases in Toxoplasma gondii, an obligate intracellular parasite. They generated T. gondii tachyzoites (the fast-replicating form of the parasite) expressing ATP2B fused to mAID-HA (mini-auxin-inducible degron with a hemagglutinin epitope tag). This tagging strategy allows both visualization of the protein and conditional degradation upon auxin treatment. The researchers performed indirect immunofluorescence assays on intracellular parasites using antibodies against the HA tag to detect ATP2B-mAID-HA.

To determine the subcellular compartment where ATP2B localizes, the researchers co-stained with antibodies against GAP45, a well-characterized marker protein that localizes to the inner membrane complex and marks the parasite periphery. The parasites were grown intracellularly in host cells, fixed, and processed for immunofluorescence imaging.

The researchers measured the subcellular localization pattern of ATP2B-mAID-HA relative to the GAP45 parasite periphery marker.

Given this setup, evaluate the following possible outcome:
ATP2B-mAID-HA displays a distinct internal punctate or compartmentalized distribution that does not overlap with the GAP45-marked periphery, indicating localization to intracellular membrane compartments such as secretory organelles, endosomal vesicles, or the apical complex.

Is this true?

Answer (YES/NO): NO